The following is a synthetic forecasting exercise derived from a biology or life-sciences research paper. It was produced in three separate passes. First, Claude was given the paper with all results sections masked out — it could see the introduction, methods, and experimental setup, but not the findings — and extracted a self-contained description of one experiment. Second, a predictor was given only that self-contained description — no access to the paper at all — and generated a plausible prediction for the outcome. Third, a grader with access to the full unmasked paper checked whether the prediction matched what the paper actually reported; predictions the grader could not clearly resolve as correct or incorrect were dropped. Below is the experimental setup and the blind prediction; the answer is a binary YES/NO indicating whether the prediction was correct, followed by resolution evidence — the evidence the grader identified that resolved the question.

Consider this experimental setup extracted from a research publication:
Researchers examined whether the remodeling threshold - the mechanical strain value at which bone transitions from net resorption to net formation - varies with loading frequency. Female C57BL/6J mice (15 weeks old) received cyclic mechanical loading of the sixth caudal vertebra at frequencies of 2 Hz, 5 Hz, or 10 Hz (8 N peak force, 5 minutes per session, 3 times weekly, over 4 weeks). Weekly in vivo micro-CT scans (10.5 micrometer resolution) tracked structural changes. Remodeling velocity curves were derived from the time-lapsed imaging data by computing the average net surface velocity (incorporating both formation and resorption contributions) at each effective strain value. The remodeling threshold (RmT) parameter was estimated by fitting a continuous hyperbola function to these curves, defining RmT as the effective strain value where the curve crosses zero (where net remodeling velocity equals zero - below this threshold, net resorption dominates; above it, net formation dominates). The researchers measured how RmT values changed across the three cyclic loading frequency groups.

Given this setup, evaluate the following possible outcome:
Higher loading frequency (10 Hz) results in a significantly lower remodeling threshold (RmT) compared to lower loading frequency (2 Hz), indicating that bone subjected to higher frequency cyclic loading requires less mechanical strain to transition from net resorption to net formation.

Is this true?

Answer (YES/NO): YES